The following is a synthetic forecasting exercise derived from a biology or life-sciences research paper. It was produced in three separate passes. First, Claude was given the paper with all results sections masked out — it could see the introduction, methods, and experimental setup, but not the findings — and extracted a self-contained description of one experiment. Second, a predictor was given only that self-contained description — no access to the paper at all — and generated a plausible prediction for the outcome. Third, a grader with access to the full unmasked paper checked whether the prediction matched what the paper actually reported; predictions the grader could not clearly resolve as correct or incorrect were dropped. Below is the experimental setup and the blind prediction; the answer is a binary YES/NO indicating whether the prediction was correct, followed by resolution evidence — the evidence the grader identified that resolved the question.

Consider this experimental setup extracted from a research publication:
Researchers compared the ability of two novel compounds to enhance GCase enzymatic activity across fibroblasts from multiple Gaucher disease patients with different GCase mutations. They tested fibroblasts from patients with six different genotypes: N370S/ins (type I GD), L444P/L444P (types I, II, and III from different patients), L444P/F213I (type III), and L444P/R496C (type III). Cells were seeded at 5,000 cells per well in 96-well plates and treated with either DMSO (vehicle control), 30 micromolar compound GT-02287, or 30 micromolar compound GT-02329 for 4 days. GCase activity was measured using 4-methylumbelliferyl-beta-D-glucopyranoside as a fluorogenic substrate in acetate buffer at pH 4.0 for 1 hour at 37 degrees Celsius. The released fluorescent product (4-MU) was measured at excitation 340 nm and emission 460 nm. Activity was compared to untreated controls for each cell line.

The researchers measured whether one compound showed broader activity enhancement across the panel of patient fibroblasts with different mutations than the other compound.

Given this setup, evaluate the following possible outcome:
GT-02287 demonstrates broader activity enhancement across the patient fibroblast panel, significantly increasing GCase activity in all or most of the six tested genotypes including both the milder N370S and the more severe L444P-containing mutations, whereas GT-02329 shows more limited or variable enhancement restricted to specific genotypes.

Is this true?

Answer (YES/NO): NO